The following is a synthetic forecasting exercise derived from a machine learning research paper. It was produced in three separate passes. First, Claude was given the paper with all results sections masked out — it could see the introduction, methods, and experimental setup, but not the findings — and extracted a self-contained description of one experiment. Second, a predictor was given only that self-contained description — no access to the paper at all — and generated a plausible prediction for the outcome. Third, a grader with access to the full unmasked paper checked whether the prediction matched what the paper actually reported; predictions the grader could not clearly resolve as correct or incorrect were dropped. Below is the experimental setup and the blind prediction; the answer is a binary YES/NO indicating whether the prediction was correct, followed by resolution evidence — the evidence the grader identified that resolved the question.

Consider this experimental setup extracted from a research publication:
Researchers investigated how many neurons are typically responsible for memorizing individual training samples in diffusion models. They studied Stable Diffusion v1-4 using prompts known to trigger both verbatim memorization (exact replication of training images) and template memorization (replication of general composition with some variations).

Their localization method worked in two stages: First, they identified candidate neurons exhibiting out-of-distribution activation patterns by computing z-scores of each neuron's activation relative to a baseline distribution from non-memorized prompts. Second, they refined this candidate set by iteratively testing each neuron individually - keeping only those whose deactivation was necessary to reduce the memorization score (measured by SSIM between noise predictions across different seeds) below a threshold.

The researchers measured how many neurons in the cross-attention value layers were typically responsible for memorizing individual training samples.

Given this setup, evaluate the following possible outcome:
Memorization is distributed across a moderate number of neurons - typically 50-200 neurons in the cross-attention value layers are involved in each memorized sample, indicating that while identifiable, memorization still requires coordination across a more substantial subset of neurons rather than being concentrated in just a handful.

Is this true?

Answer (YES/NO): NO